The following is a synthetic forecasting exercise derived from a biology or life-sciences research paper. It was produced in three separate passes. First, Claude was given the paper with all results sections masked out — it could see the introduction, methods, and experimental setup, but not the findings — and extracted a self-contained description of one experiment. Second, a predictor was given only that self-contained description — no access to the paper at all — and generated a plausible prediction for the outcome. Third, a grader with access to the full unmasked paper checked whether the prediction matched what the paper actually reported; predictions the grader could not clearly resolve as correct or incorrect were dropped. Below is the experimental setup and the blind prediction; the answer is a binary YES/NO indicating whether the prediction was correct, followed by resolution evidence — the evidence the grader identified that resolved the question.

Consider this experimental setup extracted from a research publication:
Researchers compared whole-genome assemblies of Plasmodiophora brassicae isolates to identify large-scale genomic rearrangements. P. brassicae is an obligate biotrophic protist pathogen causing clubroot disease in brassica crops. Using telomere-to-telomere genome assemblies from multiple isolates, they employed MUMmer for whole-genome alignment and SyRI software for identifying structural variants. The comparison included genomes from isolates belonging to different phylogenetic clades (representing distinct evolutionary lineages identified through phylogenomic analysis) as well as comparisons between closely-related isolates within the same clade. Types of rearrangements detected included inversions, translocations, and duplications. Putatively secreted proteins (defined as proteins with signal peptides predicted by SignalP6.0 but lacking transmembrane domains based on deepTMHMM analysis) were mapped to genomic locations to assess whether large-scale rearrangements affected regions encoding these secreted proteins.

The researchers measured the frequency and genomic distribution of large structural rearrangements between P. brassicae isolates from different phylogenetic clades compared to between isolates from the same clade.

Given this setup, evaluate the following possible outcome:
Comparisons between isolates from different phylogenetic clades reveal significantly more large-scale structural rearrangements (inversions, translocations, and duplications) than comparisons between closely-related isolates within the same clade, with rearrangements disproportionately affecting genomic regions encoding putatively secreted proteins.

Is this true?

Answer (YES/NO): NO